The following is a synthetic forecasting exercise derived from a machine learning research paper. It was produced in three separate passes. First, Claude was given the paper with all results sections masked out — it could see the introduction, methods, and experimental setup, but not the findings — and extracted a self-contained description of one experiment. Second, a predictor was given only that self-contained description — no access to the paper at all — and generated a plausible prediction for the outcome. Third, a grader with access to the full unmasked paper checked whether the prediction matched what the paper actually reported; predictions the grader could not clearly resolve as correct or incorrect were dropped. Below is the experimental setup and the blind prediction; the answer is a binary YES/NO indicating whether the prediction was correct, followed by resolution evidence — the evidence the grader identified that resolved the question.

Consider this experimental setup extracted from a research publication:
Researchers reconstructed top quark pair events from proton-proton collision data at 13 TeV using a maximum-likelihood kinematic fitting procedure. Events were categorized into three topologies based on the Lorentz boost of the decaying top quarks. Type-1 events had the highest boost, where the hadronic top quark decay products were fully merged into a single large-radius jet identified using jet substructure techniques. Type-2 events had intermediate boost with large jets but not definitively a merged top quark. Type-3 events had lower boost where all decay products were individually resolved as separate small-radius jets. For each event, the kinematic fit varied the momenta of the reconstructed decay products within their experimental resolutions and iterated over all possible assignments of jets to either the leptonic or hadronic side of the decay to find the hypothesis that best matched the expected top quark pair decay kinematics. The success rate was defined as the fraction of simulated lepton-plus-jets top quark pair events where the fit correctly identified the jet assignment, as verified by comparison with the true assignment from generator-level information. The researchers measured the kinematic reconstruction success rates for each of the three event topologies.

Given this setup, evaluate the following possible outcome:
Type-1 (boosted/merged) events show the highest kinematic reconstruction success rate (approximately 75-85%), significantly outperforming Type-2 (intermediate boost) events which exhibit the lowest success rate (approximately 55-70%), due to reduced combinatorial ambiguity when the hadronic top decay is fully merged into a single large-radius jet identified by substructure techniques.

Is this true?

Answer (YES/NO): NO